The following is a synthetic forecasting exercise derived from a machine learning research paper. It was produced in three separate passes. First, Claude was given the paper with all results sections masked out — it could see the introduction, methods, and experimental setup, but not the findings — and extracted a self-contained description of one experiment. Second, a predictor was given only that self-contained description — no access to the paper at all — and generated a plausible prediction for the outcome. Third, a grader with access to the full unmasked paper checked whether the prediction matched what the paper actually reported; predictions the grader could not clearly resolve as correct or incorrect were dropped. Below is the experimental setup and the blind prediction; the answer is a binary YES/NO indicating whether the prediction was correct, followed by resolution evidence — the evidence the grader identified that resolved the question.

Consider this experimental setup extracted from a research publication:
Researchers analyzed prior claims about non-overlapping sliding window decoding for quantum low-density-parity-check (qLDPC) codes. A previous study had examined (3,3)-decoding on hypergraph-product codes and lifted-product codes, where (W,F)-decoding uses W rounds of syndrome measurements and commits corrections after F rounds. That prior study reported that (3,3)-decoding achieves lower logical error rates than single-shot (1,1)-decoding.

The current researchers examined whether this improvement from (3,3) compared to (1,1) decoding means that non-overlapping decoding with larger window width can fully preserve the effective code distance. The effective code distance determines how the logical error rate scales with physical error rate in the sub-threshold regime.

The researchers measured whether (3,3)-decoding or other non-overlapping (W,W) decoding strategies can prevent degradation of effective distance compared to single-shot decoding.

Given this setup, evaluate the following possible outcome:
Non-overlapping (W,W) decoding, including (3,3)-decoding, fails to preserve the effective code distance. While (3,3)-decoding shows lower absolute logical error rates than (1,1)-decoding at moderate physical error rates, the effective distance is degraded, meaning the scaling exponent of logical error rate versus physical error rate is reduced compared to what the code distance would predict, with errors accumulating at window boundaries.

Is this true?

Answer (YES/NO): YES